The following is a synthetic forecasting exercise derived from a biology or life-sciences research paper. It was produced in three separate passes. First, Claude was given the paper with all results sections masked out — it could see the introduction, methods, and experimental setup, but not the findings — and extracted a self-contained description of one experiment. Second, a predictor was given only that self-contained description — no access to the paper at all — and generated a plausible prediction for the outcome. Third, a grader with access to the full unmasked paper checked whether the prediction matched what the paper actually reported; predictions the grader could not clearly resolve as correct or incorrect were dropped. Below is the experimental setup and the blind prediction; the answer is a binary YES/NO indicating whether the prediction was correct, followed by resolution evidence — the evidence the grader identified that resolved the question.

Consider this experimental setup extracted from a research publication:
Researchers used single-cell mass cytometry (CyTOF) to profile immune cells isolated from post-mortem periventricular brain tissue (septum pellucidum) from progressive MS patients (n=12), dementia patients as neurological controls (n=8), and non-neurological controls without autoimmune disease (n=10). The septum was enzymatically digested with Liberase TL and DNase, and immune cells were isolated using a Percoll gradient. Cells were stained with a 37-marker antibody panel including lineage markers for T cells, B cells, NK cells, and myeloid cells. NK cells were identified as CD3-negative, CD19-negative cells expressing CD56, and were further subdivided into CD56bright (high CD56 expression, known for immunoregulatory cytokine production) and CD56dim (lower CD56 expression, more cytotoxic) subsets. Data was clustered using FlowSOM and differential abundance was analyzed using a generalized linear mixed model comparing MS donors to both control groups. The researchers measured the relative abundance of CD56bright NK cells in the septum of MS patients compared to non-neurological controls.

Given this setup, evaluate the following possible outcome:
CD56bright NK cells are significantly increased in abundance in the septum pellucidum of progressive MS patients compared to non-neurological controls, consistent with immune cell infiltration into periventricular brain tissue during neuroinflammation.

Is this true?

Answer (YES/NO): YES